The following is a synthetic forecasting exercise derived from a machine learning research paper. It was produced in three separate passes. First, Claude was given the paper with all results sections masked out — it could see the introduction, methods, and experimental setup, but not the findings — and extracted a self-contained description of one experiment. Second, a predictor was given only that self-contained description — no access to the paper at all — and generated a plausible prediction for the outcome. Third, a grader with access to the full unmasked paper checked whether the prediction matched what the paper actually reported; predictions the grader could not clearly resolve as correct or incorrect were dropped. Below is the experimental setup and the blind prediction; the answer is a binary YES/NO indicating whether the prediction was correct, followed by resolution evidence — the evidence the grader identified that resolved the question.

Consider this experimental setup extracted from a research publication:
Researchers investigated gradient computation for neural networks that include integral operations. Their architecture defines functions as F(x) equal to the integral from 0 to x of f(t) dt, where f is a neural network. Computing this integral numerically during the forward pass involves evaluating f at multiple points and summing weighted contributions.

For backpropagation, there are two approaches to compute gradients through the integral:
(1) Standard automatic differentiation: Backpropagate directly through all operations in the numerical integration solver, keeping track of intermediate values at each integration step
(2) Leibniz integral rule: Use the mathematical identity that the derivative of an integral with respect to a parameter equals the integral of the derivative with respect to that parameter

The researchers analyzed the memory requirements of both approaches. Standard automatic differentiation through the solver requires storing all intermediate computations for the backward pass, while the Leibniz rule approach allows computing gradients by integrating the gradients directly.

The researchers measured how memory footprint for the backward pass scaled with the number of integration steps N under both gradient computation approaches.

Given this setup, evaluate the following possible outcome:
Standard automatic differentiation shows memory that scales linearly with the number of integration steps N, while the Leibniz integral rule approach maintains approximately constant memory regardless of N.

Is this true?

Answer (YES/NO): YES